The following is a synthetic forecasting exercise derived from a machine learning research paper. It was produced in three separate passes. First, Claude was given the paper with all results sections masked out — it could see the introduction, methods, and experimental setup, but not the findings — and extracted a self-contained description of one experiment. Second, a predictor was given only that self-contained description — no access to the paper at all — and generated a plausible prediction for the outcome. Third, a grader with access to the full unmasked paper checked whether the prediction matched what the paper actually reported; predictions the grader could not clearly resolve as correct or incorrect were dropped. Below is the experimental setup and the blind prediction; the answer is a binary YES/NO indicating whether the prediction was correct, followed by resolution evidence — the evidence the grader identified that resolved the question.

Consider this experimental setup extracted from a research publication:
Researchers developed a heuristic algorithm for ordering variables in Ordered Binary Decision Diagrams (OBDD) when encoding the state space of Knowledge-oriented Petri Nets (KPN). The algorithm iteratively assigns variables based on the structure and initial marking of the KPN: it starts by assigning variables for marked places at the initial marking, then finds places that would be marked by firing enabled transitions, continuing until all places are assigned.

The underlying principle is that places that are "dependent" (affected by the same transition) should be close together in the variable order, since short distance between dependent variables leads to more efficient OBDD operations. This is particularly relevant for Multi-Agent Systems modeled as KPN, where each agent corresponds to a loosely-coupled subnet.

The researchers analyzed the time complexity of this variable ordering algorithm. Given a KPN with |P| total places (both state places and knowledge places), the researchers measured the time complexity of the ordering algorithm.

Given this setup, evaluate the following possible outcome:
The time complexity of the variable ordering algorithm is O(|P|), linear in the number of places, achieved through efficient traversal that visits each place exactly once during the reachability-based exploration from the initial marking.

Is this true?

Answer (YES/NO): NO